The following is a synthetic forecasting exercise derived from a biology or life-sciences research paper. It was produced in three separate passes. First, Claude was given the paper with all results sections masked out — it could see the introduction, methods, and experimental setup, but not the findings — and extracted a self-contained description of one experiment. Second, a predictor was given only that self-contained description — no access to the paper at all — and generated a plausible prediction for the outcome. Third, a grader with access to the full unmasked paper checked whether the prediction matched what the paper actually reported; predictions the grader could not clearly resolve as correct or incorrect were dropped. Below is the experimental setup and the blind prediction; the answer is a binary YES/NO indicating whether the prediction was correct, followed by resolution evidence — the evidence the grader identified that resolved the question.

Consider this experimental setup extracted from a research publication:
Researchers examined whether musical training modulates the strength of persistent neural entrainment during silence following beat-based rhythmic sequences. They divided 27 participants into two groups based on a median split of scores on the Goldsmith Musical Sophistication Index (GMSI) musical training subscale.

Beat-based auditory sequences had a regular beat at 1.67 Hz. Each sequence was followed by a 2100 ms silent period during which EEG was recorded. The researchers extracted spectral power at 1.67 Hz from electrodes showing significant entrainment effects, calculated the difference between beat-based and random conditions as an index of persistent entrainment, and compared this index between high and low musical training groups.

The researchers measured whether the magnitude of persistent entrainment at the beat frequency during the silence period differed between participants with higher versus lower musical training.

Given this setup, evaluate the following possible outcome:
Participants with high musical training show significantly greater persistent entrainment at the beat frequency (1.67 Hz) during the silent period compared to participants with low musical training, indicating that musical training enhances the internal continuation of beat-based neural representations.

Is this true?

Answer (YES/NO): NO